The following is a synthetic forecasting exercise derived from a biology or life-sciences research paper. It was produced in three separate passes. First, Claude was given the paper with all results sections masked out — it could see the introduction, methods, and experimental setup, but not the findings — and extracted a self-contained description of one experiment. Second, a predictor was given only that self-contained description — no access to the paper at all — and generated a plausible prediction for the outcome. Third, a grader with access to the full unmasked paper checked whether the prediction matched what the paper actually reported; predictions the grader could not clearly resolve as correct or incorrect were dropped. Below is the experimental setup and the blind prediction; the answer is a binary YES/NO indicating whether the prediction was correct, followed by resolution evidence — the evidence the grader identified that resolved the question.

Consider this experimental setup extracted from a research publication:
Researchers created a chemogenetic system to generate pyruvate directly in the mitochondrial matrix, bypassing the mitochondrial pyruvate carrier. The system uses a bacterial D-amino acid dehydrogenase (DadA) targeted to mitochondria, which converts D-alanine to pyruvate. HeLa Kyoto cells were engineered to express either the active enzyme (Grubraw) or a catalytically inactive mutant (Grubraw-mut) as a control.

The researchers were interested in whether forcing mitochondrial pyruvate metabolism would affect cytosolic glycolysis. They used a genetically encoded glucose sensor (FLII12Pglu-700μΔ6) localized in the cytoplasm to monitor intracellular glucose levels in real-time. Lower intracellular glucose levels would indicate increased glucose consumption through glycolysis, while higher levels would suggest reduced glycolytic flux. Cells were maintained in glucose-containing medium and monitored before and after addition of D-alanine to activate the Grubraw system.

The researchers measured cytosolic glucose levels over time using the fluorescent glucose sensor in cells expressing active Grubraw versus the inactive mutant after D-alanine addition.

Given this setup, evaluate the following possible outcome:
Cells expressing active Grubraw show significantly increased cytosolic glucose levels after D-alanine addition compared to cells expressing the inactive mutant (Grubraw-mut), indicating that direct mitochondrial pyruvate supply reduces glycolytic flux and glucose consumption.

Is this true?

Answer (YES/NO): NO